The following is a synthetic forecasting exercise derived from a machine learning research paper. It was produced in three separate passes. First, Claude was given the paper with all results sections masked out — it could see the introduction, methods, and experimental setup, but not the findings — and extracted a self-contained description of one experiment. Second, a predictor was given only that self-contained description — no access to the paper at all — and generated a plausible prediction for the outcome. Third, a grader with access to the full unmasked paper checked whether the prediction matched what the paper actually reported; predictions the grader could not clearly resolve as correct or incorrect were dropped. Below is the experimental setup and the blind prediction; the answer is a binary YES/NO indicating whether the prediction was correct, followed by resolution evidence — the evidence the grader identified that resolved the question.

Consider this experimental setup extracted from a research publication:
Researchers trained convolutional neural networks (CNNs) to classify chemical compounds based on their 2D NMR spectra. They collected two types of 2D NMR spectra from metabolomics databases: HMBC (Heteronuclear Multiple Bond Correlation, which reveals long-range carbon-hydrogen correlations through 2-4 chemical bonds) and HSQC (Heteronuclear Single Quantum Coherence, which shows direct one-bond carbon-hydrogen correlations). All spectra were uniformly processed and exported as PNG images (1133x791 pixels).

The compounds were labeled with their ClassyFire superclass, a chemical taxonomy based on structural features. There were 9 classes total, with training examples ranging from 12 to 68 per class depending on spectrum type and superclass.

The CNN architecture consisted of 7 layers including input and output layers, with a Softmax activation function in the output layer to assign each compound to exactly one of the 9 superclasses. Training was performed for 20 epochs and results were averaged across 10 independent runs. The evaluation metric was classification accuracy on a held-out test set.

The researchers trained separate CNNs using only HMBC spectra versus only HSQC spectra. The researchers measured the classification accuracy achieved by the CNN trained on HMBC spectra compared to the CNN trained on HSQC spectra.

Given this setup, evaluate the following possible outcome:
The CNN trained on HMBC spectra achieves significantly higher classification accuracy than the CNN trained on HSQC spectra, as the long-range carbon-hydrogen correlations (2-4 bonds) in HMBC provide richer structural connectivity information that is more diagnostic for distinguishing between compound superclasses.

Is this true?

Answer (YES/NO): YES